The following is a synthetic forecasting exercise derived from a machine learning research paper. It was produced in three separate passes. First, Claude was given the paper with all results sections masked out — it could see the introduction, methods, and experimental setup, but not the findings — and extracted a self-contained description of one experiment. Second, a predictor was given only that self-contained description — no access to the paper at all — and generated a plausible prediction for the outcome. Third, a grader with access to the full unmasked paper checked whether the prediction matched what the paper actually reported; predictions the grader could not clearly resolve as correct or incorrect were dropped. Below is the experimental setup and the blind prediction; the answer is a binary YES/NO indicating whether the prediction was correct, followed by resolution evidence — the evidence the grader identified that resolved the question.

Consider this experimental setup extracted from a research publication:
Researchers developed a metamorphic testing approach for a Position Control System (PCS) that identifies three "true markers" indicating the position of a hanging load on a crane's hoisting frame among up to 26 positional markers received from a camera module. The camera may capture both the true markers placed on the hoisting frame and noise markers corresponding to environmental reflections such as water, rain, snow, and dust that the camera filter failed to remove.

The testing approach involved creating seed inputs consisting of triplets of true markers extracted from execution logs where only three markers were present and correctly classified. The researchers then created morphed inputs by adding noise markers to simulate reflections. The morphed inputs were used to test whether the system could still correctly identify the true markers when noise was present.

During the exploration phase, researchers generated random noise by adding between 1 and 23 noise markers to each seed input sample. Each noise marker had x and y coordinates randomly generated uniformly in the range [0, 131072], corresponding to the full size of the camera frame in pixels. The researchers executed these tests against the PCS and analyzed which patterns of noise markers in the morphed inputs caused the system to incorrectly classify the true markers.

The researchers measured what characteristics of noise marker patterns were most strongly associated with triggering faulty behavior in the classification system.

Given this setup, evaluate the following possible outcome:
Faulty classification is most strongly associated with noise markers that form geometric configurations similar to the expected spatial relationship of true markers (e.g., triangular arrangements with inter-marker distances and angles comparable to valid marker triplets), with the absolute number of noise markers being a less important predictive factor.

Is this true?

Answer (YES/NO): NO